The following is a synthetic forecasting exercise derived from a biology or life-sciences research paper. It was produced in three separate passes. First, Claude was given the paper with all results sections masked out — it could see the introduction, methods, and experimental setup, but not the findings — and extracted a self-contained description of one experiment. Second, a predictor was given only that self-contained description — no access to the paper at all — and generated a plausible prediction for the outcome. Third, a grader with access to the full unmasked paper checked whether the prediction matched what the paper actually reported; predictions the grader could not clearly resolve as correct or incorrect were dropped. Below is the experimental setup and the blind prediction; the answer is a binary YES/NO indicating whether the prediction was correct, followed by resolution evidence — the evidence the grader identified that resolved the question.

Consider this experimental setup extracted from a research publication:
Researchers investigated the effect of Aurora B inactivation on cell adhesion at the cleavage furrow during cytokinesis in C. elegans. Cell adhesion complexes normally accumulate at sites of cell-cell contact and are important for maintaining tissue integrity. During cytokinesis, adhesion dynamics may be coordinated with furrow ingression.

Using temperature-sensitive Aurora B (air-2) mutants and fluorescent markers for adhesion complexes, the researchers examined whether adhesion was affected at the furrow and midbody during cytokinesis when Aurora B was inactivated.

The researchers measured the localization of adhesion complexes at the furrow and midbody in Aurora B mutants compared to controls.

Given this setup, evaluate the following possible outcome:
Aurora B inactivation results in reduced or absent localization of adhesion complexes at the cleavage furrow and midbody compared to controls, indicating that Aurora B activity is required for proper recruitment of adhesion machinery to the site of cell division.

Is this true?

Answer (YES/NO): YES